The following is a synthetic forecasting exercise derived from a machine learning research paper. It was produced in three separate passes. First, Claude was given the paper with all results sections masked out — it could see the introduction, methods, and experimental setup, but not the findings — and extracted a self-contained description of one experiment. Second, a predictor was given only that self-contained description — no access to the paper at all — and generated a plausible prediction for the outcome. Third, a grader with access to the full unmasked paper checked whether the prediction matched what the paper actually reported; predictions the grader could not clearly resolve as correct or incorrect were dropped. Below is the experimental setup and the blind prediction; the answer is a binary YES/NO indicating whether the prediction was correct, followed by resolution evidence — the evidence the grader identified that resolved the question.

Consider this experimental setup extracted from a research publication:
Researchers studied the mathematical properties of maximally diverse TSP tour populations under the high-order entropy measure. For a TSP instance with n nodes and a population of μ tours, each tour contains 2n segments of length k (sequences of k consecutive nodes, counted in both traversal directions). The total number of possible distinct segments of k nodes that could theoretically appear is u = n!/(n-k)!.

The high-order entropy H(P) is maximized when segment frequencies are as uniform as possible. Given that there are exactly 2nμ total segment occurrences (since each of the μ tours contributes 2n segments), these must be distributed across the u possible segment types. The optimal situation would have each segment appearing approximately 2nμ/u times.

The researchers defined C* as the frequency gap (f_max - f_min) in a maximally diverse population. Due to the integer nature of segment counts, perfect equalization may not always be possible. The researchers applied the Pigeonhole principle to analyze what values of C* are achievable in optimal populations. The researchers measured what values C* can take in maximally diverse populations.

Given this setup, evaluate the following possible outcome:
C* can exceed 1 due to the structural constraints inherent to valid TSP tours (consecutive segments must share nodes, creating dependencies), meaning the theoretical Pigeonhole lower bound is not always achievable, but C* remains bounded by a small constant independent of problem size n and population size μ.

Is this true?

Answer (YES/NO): NO